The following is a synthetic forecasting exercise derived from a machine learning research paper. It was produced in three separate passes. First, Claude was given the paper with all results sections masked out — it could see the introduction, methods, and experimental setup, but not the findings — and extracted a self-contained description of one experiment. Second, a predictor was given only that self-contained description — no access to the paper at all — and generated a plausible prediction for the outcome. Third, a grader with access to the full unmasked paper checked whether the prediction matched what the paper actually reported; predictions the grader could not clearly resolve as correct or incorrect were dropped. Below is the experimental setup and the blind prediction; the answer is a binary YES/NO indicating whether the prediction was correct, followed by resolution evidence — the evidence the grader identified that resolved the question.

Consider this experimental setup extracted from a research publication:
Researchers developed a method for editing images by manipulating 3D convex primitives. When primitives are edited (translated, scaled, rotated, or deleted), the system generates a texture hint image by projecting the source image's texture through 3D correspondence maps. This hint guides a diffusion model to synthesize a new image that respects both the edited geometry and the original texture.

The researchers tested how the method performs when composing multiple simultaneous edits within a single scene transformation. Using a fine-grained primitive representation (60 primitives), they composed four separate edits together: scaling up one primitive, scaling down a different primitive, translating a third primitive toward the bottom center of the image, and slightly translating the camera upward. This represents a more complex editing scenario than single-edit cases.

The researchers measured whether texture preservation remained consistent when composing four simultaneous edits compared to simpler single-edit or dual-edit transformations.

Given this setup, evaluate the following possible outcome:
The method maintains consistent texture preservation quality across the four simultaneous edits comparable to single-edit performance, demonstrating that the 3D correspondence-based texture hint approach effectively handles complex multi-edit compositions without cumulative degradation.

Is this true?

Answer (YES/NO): NO